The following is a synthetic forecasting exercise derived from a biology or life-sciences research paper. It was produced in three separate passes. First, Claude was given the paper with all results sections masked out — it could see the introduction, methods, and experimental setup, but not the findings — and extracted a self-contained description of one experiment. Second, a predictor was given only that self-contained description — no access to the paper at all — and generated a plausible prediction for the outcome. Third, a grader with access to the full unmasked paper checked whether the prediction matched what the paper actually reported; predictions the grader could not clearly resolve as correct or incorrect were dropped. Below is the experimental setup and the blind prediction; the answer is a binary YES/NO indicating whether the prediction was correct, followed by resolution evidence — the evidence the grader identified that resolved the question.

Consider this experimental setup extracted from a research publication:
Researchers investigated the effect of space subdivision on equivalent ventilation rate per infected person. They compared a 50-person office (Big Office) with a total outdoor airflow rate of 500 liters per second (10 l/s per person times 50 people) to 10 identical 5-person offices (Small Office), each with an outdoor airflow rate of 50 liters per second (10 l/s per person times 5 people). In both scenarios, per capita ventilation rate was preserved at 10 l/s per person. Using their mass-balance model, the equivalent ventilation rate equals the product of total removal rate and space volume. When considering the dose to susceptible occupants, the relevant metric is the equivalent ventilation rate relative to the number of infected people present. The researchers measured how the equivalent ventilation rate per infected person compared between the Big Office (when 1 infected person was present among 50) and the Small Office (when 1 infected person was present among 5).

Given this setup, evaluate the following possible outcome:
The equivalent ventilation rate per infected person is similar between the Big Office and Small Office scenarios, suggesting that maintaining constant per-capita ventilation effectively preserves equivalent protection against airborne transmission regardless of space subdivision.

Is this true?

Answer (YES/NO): NO